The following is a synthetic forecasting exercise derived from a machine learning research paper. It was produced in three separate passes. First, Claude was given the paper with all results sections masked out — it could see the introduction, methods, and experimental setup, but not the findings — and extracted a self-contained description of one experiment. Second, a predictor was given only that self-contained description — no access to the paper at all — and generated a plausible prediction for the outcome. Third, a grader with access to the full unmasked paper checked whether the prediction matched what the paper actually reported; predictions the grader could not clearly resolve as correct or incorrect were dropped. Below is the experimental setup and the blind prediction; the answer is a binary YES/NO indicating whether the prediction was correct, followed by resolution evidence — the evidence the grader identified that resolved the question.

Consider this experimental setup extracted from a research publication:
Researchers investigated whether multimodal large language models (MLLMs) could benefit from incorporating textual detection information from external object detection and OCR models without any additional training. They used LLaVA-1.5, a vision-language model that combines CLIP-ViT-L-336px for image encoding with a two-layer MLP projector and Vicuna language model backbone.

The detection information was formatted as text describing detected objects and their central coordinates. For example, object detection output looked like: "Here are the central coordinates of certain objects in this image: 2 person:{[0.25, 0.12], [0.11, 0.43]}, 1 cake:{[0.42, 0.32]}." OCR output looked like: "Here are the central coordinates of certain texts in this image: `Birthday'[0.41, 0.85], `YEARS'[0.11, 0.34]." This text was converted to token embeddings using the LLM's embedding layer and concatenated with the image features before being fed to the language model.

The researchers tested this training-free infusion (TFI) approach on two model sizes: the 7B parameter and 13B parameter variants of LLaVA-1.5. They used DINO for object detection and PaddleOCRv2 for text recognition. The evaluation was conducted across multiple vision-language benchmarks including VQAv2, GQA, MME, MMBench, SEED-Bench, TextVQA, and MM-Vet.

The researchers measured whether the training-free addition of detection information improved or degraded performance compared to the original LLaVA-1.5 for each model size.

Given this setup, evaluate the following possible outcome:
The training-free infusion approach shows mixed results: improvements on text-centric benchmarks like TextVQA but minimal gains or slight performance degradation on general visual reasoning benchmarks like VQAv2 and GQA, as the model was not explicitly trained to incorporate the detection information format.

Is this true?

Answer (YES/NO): NO